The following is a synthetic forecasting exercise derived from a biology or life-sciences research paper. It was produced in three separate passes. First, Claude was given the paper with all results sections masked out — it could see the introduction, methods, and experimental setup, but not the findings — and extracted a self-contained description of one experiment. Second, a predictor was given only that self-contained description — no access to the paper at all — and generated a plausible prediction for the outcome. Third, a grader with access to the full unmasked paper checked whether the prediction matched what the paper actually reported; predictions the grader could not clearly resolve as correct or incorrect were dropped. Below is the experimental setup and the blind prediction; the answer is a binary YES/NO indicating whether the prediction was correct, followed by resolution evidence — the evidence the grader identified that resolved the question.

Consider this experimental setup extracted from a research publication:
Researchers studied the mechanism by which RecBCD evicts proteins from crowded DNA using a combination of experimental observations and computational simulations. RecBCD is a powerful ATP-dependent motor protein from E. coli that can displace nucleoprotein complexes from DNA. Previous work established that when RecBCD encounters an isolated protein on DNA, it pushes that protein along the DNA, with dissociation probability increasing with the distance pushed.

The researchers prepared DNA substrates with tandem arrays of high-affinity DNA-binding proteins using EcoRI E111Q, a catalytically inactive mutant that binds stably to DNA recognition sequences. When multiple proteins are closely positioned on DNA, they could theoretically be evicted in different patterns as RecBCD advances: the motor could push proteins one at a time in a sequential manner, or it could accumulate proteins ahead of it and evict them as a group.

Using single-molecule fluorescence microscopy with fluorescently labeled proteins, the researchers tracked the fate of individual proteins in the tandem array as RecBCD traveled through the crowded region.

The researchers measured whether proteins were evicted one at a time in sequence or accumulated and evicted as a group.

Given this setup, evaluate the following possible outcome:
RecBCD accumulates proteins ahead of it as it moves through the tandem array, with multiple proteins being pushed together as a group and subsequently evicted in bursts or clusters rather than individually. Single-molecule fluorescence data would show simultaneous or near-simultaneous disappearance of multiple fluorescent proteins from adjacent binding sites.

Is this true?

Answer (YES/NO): NO